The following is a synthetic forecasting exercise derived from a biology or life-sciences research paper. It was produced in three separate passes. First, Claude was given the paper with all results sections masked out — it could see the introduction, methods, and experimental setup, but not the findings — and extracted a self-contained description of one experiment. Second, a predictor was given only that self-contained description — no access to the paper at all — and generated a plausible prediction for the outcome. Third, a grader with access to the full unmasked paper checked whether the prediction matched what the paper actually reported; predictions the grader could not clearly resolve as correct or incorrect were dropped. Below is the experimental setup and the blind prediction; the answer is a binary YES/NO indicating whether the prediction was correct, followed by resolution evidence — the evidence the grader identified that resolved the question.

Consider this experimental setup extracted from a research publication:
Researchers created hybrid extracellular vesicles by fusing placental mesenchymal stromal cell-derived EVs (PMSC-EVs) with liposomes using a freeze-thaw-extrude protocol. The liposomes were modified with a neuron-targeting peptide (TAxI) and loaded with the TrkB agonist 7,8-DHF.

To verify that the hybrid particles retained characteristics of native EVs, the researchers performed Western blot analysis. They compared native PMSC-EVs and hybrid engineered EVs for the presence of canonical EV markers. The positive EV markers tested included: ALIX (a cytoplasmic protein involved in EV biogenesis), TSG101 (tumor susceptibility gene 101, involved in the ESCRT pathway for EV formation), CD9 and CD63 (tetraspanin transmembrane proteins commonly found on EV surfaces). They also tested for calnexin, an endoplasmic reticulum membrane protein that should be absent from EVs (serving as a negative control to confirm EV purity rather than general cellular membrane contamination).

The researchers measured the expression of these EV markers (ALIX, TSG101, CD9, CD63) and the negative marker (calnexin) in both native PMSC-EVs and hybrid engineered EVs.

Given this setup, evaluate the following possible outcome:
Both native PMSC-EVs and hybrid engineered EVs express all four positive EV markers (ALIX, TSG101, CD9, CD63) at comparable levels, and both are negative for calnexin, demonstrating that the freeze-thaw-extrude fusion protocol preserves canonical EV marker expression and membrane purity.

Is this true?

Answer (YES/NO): YES